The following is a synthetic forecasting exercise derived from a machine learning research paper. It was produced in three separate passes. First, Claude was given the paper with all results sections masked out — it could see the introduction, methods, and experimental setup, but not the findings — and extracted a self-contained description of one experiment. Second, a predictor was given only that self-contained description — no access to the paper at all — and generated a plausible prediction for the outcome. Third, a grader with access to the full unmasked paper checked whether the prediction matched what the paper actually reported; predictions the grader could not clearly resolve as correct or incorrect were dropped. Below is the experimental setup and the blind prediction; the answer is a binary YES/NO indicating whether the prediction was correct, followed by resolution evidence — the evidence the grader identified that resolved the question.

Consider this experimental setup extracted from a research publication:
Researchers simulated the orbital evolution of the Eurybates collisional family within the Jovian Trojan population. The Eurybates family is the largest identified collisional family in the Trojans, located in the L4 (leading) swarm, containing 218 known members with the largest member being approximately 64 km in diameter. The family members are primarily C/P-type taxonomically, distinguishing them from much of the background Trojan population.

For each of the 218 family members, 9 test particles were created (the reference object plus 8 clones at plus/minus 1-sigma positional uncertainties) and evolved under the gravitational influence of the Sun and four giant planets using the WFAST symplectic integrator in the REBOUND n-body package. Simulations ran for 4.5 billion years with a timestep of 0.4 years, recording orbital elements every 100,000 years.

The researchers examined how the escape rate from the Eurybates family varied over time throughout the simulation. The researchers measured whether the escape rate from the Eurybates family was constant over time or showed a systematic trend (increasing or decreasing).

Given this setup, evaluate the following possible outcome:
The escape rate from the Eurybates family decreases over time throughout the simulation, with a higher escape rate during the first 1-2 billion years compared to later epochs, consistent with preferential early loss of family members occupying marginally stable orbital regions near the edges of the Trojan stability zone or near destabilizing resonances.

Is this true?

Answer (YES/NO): NO